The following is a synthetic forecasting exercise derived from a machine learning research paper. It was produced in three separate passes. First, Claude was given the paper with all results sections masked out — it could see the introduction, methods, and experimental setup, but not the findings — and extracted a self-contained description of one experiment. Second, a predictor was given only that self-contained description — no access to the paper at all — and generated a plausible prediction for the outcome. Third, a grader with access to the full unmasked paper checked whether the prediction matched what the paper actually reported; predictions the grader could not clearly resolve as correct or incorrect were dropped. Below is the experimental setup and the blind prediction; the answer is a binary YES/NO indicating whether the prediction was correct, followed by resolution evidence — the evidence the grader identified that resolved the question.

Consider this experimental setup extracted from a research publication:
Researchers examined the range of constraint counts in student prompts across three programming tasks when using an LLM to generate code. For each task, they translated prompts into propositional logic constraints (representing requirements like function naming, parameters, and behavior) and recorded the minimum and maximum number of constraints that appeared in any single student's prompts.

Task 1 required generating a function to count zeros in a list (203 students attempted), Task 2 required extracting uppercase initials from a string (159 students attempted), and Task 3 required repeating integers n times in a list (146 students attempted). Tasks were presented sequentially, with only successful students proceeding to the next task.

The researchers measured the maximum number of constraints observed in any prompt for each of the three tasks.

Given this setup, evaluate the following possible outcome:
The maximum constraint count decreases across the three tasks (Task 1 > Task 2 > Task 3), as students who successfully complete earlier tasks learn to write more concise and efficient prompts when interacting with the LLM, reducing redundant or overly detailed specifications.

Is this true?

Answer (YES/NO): NO